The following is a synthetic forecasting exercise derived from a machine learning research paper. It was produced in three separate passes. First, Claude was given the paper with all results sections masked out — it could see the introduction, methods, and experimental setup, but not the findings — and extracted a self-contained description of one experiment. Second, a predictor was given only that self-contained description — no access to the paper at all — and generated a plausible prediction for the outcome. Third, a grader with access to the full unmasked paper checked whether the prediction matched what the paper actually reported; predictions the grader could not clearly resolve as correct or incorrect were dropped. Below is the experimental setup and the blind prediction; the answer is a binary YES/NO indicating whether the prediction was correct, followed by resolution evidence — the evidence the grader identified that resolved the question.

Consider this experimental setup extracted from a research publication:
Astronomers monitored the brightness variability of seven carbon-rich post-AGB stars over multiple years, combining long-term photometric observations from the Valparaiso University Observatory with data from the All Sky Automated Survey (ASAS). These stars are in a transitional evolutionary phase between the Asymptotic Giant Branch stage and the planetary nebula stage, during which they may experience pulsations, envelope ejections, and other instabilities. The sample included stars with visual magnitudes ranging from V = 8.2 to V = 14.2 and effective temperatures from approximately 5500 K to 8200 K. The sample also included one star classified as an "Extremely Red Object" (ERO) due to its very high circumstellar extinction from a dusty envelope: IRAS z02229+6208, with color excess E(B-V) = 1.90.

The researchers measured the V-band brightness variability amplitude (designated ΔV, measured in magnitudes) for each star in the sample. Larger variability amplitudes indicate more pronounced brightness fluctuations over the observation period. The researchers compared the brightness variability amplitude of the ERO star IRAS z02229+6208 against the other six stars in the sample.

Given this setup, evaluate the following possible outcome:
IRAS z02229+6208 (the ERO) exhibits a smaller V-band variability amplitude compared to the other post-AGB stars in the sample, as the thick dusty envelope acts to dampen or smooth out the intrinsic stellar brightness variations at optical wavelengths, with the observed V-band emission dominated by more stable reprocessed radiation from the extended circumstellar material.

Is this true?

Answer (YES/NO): NO